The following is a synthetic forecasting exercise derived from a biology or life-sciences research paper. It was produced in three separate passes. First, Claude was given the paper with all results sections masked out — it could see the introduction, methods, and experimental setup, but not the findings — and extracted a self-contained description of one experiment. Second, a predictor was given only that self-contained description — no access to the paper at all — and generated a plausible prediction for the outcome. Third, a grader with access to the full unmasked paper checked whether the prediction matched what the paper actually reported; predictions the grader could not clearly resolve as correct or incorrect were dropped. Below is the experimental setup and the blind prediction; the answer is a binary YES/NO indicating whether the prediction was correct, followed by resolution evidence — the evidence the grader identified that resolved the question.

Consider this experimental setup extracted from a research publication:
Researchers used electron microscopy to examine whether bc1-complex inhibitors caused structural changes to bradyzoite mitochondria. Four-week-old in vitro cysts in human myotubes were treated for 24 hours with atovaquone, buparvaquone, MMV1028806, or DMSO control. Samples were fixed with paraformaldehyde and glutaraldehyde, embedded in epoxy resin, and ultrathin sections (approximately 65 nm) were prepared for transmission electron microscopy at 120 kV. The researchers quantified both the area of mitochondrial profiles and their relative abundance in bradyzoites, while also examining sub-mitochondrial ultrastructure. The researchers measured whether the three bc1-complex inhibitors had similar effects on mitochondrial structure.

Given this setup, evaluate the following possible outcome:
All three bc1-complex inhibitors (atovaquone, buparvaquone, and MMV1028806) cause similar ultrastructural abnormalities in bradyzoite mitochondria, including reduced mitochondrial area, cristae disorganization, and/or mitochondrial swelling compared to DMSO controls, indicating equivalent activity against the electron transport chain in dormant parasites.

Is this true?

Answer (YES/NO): NO